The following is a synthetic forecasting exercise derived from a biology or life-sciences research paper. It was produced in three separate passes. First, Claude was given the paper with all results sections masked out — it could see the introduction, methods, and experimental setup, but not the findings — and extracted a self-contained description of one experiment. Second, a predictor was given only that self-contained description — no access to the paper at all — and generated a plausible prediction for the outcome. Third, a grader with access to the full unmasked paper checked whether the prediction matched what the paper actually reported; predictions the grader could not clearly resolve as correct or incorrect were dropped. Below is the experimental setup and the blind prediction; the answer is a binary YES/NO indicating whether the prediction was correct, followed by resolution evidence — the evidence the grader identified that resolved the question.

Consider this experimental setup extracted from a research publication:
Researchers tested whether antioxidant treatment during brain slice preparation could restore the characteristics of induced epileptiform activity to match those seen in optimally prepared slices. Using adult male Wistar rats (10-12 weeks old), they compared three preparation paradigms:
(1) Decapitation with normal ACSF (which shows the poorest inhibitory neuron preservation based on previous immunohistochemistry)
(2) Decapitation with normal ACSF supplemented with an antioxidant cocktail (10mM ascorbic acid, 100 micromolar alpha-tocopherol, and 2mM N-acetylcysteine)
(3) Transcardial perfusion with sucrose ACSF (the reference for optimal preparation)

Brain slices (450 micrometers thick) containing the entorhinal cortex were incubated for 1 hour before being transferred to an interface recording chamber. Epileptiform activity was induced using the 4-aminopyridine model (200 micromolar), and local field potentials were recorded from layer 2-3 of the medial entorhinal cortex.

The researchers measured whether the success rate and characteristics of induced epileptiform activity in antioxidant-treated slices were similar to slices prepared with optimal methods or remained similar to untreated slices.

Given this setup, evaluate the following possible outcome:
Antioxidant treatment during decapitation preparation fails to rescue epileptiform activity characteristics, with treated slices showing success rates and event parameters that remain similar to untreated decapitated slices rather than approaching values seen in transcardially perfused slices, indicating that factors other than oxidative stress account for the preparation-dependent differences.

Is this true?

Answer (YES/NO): NO